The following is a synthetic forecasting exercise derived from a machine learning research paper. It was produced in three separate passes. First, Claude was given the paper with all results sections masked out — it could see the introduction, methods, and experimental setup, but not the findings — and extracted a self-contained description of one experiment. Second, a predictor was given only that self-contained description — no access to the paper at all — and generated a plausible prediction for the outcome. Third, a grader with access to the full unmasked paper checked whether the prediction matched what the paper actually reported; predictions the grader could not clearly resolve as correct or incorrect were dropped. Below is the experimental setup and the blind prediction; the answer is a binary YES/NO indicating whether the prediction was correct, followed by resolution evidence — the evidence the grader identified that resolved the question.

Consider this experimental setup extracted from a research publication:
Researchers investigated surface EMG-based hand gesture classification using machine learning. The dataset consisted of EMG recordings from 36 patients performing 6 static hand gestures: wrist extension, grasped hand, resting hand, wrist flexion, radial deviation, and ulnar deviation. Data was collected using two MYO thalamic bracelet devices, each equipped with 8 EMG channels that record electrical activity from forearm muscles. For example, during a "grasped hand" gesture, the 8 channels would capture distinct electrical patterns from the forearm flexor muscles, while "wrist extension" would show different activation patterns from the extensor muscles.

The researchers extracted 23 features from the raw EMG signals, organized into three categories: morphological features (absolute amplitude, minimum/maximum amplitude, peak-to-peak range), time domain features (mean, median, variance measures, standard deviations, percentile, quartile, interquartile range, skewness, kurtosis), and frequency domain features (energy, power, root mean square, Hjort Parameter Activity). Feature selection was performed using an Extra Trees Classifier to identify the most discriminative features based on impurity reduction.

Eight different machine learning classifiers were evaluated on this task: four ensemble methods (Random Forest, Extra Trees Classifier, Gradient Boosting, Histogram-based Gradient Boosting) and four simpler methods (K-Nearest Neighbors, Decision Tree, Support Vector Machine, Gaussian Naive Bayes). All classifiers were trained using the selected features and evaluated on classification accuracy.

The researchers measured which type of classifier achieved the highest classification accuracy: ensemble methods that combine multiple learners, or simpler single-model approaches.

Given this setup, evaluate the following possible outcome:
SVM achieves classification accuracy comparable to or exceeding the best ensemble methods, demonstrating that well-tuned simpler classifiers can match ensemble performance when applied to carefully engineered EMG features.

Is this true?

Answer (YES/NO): NO